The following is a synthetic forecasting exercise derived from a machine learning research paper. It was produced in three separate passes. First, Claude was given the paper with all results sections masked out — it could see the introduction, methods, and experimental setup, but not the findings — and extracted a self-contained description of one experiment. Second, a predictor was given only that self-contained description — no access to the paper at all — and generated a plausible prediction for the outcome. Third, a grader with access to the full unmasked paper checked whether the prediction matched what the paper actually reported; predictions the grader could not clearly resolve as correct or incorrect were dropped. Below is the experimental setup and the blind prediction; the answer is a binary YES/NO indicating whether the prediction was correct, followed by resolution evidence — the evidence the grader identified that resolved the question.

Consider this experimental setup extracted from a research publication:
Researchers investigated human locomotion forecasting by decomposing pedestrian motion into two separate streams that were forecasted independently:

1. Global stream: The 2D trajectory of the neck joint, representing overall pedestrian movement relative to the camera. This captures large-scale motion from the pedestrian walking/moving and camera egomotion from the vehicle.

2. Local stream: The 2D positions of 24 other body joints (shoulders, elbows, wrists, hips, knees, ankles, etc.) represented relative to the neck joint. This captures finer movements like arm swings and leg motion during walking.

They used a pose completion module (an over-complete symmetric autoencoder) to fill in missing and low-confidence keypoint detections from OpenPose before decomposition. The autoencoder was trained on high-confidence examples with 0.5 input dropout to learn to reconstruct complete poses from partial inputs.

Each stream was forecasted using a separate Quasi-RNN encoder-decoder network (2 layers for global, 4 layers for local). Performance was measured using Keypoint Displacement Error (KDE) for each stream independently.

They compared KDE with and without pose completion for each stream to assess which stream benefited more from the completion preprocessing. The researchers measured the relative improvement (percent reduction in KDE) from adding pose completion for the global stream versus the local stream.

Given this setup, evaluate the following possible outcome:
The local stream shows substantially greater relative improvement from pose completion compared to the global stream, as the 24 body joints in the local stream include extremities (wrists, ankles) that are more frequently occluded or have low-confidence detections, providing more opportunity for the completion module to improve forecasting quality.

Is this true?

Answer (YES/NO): YES